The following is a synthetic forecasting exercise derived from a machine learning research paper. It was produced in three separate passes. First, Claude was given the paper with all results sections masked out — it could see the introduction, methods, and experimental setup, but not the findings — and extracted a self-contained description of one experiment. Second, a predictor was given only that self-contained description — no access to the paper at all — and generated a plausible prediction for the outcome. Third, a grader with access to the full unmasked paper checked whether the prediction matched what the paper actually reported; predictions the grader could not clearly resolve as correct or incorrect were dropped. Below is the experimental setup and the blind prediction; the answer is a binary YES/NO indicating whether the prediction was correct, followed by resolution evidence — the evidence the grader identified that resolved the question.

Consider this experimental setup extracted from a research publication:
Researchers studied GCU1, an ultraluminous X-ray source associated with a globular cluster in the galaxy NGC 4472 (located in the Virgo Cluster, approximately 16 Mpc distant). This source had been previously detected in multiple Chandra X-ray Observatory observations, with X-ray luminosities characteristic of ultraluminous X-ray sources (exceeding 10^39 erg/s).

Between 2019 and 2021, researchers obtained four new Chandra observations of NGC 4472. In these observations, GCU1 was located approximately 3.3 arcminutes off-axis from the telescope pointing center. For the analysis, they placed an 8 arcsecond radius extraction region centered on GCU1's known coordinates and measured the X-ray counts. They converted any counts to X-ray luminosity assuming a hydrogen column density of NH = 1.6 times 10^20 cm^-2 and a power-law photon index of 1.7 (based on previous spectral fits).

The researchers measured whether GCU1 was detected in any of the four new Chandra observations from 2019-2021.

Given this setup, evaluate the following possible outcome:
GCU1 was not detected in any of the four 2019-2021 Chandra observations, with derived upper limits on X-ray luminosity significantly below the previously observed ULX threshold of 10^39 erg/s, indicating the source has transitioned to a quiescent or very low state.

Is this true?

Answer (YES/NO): YES